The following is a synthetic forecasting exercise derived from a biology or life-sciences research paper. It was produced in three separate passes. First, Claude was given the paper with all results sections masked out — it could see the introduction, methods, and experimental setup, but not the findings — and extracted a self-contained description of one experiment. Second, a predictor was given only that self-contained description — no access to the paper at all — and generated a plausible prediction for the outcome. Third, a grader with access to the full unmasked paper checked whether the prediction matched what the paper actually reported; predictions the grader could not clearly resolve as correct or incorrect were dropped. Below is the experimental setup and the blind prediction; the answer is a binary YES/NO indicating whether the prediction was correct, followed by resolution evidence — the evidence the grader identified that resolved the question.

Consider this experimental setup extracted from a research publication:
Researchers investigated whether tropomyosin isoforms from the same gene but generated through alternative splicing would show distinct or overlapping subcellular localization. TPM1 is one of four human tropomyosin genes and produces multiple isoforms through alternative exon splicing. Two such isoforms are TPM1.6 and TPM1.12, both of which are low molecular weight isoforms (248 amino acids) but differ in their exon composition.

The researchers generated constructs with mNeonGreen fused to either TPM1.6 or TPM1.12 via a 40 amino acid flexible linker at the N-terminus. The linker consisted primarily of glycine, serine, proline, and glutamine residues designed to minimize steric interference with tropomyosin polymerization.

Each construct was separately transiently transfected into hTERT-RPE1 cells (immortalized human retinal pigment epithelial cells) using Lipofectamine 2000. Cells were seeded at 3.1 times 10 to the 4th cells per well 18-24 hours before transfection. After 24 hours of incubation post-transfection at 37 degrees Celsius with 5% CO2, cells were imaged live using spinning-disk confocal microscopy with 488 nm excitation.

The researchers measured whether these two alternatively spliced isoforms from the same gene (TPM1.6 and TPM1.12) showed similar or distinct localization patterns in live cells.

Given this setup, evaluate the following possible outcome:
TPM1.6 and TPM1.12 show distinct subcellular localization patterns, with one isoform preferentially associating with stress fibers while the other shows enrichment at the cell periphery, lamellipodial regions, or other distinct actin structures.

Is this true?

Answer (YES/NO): NO